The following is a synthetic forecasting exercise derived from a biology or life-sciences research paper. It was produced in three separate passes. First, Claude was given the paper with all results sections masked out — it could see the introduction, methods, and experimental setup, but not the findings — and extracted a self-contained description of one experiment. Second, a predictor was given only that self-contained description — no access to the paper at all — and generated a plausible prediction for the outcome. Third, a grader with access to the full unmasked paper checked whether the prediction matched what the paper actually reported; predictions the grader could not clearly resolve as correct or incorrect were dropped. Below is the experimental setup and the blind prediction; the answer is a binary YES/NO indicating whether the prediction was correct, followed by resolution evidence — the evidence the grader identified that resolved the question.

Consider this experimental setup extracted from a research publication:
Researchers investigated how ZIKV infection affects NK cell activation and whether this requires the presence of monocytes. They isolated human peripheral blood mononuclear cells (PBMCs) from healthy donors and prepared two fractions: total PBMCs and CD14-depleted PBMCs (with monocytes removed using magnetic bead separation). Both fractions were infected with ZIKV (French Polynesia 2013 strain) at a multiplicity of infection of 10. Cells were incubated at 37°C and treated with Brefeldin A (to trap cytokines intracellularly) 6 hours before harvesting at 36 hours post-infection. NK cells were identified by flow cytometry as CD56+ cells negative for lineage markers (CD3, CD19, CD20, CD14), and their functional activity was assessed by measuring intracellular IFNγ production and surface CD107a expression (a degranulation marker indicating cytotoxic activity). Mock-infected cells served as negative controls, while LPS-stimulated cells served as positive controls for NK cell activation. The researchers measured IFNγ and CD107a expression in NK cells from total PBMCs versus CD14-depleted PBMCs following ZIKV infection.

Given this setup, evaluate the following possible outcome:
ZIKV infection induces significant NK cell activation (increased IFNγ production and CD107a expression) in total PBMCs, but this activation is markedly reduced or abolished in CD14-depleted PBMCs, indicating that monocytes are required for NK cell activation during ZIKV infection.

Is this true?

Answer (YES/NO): YES